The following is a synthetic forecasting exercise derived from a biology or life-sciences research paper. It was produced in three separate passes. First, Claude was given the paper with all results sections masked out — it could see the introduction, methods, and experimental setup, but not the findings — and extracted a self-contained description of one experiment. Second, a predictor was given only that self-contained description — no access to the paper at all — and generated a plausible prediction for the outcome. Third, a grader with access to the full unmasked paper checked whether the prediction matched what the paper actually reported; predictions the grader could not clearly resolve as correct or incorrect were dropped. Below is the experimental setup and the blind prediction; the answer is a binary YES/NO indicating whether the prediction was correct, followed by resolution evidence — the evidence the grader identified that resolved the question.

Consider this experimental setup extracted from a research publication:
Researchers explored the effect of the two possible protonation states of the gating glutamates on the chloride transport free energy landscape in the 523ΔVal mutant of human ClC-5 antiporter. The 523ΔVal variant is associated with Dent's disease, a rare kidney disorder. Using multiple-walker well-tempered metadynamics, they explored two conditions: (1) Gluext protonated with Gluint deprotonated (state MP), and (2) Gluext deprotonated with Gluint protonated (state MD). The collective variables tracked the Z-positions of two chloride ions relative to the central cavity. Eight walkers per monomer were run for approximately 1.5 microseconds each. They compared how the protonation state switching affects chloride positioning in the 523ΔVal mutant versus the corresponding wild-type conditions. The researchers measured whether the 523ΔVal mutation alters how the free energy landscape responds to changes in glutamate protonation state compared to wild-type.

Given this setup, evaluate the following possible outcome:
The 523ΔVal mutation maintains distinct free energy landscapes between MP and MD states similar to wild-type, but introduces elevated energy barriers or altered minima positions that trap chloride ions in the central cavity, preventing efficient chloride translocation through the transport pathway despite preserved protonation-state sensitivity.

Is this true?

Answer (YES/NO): NO